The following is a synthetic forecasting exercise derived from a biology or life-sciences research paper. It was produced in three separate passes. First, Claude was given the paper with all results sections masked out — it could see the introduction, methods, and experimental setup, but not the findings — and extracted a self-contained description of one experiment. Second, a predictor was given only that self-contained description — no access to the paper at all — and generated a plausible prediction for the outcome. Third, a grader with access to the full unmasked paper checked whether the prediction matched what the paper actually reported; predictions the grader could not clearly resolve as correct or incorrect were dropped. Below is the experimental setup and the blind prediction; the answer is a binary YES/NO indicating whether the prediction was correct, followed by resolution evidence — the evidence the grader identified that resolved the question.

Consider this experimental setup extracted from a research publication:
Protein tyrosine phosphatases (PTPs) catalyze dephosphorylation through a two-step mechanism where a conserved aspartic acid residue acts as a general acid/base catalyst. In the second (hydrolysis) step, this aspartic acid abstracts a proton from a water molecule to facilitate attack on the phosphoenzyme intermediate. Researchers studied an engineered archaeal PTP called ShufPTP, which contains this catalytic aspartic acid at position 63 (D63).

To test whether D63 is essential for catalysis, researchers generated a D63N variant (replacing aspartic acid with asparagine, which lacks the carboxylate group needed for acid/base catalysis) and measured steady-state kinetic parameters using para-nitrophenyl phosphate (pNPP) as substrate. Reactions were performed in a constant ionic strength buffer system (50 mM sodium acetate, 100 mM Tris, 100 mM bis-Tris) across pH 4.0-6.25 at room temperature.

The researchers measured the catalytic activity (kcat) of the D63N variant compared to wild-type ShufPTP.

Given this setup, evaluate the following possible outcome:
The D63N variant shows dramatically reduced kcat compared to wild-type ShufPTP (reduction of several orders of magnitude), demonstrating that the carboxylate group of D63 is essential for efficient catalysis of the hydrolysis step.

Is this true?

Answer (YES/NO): NO